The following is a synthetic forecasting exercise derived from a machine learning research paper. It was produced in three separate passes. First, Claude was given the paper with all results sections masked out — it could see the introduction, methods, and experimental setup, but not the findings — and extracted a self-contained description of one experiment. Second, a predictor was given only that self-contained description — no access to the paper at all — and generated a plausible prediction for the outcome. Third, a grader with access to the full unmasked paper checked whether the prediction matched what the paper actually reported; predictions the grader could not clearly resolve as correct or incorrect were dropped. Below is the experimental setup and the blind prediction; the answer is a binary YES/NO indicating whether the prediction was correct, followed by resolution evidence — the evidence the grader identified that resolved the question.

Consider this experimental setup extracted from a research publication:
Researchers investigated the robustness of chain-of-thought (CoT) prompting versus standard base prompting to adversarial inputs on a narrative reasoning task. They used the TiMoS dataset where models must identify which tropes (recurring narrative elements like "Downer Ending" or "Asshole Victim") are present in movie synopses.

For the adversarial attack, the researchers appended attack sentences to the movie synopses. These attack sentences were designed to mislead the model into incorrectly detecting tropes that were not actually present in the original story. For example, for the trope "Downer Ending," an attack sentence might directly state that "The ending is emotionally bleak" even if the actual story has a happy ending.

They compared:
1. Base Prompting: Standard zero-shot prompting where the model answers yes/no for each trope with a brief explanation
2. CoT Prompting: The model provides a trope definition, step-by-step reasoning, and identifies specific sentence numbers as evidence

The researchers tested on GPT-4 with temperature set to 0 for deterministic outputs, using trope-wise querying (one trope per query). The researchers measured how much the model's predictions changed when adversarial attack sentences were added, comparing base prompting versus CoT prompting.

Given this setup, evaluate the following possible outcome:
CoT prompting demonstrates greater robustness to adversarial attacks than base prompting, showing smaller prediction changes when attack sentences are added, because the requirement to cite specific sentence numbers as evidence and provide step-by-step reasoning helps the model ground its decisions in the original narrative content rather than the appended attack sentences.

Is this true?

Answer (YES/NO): NO